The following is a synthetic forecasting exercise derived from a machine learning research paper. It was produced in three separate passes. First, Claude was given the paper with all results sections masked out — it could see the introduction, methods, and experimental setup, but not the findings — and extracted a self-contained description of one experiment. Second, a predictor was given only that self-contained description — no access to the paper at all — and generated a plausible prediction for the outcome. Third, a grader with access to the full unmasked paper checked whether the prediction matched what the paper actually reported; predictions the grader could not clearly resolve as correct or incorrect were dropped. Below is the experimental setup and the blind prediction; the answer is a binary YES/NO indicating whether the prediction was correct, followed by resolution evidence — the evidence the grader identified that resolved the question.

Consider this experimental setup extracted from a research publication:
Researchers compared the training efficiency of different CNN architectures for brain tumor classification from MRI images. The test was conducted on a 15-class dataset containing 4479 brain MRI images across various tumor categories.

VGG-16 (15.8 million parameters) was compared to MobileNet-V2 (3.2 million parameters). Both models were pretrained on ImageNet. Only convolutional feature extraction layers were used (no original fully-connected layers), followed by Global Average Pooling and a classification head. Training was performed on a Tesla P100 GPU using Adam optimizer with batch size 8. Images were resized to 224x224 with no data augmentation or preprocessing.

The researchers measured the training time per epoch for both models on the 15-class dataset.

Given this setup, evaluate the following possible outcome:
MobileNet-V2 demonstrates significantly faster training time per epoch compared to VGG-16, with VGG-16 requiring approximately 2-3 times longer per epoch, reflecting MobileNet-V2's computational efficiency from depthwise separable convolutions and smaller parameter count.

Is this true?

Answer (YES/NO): NO